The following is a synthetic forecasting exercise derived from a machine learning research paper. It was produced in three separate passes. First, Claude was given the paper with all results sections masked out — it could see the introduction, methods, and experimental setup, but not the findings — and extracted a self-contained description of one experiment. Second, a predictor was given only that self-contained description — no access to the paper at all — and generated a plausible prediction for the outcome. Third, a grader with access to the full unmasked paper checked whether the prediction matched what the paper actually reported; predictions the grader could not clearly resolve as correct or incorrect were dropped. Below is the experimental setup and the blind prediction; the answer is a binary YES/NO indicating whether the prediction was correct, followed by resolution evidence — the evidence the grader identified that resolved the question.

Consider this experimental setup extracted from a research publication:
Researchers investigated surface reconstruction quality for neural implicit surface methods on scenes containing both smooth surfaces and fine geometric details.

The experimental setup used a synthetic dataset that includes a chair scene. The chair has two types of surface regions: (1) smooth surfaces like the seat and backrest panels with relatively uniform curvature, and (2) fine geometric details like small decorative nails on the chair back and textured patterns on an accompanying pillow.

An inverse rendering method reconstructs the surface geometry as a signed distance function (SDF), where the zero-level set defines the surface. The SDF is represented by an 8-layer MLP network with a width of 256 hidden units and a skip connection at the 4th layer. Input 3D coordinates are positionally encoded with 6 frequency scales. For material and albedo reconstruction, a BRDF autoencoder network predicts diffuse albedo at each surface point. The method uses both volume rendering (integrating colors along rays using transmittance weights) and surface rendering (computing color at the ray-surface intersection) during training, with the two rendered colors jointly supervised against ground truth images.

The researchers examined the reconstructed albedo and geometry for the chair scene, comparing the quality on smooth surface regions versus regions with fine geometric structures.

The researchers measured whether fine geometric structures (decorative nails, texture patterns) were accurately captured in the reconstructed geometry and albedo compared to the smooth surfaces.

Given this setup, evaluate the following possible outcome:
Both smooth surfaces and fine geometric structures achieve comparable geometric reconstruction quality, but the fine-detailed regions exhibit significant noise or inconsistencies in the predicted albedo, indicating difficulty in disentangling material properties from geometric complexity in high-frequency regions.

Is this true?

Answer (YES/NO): NO